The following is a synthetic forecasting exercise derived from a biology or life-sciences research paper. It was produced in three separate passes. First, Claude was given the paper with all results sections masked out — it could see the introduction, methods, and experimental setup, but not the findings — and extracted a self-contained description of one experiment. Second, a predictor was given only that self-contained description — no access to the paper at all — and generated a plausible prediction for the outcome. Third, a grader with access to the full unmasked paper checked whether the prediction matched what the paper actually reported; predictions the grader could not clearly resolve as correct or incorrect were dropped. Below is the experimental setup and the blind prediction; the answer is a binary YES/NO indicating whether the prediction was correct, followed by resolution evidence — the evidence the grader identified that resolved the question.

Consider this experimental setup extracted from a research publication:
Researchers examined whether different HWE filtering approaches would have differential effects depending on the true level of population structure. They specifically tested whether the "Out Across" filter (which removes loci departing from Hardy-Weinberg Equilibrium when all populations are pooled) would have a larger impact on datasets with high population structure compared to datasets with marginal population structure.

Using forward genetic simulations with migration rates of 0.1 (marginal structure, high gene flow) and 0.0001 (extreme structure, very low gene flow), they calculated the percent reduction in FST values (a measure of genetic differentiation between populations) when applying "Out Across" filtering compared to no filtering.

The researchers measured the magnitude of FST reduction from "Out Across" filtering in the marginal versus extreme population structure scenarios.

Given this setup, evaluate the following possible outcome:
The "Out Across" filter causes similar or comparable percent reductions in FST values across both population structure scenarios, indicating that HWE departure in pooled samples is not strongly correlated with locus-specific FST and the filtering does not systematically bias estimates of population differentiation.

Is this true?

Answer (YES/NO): NO